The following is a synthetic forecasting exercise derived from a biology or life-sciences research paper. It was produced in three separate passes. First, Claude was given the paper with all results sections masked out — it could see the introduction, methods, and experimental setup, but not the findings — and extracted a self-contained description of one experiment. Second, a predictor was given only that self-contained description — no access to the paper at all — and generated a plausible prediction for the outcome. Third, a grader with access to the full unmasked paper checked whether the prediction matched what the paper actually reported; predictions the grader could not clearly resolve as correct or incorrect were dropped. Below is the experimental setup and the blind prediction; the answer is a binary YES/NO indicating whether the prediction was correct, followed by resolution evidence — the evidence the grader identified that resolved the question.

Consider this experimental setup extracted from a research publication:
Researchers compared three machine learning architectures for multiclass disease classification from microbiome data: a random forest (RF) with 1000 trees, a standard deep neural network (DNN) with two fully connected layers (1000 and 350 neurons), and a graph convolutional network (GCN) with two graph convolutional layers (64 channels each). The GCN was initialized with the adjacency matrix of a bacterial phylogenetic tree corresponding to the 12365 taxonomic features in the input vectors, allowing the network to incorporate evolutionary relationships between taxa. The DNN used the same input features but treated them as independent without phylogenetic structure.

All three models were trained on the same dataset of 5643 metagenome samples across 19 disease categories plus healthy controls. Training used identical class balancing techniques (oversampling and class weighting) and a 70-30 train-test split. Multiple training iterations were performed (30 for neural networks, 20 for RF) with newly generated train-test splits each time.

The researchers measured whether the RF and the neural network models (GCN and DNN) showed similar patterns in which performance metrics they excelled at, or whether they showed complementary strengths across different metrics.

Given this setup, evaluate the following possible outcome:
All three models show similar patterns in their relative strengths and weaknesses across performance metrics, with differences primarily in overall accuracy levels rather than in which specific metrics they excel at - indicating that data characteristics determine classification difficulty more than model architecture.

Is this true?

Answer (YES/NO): NO